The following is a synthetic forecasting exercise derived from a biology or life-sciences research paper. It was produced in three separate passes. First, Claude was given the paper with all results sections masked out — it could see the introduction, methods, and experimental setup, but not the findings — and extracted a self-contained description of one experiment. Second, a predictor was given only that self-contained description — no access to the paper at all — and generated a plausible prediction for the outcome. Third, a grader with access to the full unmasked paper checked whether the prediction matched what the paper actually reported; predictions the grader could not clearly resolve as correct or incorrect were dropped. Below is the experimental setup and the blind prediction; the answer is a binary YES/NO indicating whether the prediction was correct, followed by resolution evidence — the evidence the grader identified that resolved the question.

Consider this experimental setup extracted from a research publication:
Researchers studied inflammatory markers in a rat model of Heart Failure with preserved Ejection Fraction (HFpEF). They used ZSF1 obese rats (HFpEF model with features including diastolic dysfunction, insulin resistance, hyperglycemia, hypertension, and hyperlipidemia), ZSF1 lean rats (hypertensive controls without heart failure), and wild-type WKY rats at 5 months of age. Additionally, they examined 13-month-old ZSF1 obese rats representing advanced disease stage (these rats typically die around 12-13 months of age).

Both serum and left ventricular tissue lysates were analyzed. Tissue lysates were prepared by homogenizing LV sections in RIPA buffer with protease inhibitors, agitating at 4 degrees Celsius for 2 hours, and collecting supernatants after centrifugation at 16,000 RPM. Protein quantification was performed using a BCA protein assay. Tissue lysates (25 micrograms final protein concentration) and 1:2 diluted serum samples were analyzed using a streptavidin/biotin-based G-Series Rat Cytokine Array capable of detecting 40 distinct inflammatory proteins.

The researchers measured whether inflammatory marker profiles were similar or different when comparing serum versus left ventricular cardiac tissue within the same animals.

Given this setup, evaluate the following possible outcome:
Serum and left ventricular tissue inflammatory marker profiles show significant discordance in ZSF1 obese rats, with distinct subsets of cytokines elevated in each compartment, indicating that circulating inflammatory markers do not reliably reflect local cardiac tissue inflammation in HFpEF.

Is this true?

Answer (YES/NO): NO